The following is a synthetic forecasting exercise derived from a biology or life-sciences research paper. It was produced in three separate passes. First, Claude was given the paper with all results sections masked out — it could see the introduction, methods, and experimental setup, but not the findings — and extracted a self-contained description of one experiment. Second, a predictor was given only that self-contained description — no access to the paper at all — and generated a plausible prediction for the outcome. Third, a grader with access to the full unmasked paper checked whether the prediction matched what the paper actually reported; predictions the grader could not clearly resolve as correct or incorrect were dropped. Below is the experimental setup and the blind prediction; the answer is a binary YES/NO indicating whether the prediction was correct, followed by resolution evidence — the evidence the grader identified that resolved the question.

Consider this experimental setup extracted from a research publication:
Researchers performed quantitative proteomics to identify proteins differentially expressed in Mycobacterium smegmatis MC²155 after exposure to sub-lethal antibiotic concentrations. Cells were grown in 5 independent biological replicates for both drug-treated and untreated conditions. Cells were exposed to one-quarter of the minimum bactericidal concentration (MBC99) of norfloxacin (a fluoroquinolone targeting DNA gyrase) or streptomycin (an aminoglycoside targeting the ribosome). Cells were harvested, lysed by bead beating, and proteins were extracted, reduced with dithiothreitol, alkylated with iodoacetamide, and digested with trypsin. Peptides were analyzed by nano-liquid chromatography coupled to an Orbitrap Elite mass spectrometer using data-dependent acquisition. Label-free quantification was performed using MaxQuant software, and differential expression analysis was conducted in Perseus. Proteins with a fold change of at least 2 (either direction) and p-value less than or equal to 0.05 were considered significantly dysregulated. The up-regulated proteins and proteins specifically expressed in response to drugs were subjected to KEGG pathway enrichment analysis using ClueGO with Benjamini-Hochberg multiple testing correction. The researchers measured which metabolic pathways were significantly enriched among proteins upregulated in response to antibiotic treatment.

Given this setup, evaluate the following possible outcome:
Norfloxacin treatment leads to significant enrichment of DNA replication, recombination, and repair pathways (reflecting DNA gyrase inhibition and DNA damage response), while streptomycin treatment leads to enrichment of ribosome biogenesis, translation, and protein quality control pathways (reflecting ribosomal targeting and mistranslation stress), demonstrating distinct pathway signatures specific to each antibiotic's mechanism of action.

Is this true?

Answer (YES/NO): NO